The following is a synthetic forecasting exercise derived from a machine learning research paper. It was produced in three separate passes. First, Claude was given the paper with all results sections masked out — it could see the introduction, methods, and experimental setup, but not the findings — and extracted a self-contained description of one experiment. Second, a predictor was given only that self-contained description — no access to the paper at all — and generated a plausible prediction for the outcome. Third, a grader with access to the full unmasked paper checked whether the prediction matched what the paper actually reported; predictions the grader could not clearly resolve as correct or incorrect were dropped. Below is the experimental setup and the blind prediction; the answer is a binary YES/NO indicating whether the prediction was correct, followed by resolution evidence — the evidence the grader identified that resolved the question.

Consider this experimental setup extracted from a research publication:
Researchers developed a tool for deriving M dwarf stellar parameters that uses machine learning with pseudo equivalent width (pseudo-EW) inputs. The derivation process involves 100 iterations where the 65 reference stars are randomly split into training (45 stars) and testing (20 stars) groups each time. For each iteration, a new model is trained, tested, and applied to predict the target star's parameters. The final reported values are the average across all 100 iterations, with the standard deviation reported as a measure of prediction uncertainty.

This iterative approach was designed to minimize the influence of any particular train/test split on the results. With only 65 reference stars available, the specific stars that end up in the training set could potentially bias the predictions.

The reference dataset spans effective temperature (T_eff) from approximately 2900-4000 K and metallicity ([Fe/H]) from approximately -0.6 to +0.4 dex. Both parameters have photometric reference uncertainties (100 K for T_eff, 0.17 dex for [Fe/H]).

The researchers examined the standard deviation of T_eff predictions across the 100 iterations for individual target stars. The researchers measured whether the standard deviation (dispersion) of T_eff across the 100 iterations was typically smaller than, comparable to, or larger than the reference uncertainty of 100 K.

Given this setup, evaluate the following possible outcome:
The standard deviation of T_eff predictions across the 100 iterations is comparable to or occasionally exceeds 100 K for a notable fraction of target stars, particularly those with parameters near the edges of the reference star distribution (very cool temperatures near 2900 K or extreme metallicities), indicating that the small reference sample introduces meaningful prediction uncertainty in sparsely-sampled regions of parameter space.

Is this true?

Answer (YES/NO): NO